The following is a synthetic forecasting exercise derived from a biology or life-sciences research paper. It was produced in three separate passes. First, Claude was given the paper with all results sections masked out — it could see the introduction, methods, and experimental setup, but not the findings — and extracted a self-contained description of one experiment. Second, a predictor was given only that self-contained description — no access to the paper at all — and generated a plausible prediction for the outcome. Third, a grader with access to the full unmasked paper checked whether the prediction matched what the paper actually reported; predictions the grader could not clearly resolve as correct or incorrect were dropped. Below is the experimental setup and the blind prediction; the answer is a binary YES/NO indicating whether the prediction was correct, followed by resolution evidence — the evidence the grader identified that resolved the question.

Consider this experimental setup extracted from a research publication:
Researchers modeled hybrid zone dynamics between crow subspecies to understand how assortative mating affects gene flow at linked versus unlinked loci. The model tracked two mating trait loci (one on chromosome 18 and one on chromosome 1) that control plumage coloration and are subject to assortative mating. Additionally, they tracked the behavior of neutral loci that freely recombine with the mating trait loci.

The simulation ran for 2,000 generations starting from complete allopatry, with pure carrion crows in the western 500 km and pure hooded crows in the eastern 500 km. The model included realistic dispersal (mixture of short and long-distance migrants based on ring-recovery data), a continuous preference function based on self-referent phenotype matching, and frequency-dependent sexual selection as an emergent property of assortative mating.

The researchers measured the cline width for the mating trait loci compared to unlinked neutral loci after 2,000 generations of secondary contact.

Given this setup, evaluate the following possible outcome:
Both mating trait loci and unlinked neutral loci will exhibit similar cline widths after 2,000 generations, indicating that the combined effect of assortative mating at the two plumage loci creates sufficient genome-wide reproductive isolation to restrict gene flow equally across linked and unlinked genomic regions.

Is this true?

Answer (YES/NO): NO